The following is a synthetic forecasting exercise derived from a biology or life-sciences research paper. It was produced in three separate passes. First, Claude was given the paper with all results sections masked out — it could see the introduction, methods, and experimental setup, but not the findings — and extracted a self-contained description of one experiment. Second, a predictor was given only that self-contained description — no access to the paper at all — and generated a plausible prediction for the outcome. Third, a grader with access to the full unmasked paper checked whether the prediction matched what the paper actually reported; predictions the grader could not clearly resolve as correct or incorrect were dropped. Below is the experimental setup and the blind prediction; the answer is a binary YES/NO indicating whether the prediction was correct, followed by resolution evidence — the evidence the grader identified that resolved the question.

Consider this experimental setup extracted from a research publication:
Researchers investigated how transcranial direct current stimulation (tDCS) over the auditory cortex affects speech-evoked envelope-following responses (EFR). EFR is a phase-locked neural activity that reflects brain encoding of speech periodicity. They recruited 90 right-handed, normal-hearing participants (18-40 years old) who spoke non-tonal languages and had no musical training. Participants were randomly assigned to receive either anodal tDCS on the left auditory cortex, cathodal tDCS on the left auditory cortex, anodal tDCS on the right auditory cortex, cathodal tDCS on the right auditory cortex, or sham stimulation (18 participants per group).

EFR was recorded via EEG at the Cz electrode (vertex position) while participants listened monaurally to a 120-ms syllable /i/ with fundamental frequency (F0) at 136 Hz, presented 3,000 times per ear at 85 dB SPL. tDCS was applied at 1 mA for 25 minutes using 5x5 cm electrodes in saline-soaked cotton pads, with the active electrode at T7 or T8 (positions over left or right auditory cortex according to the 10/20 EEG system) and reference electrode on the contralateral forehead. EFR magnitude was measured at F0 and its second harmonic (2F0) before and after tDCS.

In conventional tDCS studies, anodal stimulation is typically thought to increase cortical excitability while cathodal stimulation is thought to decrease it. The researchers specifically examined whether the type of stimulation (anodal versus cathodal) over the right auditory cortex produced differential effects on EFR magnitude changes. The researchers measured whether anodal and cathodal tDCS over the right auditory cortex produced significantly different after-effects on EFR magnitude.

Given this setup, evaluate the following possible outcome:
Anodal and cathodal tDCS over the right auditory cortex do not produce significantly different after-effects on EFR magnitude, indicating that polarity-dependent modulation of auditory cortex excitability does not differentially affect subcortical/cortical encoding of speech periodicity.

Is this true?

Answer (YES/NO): YES